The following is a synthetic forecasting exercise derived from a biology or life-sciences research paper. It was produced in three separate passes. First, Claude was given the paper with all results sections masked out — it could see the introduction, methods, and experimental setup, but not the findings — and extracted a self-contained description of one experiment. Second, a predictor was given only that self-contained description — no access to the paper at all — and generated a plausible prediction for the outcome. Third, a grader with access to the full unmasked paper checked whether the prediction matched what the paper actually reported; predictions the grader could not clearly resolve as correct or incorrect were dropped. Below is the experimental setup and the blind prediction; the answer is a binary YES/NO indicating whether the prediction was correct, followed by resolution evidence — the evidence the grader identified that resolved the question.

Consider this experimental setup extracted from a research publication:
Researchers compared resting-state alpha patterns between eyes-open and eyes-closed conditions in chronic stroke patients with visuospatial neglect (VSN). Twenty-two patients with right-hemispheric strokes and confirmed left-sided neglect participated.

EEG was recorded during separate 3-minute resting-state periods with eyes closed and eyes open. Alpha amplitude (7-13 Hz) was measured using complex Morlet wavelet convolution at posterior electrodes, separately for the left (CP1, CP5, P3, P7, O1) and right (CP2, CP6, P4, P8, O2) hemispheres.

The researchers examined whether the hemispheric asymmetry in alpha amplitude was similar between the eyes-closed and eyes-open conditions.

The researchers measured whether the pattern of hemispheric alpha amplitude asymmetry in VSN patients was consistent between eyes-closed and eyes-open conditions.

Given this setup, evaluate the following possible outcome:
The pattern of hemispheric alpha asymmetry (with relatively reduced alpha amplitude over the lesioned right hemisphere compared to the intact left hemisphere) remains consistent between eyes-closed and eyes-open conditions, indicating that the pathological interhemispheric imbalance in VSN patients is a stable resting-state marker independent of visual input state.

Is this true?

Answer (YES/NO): NO